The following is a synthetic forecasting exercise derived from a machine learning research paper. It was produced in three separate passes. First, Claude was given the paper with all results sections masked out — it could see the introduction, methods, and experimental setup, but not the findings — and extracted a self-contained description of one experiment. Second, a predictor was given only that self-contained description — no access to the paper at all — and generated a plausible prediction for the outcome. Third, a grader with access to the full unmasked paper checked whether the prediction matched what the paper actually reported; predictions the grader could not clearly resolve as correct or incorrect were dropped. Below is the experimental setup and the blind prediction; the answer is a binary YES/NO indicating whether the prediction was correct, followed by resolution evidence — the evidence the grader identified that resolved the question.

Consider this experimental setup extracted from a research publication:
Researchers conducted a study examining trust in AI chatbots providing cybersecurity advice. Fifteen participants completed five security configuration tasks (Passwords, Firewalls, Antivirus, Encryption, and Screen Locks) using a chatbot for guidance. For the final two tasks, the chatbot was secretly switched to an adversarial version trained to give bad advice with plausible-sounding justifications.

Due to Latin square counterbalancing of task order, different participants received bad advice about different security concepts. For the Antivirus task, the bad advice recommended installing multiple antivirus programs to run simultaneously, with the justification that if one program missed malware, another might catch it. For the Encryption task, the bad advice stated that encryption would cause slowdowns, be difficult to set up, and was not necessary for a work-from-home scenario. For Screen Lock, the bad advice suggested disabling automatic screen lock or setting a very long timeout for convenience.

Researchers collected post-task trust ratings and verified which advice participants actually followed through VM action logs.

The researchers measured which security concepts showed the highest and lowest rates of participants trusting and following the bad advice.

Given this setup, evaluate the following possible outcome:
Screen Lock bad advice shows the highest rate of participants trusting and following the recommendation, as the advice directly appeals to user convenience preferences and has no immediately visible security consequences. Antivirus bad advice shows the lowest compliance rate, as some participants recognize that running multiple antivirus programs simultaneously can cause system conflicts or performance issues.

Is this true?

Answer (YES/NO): NO